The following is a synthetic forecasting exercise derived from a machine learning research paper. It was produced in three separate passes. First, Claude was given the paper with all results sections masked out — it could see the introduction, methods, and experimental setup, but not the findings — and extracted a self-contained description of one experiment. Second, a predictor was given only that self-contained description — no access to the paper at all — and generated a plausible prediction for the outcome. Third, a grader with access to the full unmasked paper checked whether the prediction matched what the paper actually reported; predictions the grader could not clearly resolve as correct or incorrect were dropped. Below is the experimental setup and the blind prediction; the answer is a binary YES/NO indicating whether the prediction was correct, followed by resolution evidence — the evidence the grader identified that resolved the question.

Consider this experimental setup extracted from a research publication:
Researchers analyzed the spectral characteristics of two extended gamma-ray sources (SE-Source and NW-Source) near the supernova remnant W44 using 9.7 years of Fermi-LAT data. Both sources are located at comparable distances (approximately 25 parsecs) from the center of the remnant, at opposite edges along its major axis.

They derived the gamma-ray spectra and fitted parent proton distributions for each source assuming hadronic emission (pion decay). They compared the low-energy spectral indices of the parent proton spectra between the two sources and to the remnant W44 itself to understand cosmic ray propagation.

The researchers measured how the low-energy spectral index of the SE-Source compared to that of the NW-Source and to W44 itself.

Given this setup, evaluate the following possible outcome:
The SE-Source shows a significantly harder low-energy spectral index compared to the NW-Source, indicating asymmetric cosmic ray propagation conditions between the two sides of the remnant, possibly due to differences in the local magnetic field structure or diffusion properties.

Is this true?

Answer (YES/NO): YES